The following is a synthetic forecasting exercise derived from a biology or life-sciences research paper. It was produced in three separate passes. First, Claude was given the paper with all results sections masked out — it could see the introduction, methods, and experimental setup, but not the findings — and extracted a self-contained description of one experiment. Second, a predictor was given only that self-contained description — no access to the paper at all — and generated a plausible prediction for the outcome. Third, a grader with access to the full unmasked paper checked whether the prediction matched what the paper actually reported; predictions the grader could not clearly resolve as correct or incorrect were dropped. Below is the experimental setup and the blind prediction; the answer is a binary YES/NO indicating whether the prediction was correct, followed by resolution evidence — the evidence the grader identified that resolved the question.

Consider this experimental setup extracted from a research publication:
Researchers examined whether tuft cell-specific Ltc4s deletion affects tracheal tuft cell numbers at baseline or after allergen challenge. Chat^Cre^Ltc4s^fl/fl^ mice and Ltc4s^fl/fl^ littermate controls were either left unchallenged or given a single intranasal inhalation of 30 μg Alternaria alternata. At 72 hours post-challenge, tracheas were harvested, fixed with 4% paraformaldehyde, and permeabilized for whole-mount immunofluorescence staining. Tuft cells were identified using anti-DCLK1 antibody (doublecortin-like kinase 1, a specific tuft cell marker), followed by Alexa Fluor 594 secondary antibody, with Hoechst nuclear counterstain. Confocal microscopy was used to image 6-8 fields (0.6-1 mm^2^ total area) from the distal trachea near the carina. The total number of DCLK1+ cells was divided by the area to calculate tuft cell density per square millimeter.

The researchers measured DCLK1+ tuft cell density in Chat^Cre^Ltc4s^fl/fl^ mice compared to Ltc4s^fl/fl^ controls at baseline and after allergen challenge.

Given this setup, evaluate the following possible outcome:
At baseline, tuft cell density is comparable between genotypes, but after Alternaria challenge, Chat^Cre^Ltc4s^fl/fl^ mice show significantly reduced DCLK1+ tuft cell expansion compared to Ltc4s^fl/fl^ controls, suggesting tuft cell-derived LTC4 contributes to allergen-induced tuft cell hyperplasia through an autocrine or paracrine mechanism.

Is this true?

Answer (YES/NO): NO